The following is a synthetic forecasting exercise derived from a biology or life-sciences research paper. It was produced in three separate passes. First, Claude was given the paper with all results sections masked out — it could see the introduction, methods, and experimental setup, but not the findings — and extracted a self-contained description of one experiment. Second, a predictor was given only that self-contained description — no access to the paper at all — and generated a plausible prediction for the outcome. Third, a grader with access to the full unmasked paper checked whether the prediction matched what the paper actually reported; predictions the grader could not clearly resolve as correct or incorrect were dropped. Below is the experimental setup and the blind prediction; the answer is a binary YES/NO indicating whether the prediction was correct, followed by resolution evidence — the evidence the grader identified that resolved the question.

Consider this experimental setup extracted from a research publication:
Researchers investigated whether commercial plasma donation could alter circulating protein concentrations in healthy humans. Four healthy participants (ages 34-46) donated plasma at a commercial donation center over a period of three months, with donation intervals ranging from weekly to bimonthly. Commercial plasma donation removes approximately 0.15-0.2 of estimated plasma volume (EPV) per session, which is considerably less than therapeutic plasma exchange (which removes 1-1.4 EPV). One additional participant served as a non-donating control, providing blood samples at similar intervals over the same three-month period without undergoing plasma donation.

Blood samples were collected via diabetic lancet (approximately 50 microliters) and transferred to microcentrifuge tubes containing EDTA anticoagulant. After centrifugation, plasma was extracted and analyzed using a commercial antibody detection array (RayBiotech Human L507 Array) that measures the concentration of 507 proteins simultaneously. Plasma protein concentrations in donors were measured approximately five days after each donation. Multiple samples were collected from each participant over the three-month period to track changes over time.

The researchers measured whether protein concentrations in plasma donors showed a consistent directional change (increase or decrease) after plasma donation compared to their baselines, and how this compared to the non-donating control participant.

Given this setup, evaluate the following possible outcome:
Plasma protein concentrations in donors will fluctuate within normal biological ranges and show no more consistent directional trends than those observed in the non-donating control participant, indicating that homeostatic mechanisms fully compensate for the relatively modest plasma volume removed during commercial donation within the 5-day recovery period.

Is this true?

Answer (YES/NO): NO